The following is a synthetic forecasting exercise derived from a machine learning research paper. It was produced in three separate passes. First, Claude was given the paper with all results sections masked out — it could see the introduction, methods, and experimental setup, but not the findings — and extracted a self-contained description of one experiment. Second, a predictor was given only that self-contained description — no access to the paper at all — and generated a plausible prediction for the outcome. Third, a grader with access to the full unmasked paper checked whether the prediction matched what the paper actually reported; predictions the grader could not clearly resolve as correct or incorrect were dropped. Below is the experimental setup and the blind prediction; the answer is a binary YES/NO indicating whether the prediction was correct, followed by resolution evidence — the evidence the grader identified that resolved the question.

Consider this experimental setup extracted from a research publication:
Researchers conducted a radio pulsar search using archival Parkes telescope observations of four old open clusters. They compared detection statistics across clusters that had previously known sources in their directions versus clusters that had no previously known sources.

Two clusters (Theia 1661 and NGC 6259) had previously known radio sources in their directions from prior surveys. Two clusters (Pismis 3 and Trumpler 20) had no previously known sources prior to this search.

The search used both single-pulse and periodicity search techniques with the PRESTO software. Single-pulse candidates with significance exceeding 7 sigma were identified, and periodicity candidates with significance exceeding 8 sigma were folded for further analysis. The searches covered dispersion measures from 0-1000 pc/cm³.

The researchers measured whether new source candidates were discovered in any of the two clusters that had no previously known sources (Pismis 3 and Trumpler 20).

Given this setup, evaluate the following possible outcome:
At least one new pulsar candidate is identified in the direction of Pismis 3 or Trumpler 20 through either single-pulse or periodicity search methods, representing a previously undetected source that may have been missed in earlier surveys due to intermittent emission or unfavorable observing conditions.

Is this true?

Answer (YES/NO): YES